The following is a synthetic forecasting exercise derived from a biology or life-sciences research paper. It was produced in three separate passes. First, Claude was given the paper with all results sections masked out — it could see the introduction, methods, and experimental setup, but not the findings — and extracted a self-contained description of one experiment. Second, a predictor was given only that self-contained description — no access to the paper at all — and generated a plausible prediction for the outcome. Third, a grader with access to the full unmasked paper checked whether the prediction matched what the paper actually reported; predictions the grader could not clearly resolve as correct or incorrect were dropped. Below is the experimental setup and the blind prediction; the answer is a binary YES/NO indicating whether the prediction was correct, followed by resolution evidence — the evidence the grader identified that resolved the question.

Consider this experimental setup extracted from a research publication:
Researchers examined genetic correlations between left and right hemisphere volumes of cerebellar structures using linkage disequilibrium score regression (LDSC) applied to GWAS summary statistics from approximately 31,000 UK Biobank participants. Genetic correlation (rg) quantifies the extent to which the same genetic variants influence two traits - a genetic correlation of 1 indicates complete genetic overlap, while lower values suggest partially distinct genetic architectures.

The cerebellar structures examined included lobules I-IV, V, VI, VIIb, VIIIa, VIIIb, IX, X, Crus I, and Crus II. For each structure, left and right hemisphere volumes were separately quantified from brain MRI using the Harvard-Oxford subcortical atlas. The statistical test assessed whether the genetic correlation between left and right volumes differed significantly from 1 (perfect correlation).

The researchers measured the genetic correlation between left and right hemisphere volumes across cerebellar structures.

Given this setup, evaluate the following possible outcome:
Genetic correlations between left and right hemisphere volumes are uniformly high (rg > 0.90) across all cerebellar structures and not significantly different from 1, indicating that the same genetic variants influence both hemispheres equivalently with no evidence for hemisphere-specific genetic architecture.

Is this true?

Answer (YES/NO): NO